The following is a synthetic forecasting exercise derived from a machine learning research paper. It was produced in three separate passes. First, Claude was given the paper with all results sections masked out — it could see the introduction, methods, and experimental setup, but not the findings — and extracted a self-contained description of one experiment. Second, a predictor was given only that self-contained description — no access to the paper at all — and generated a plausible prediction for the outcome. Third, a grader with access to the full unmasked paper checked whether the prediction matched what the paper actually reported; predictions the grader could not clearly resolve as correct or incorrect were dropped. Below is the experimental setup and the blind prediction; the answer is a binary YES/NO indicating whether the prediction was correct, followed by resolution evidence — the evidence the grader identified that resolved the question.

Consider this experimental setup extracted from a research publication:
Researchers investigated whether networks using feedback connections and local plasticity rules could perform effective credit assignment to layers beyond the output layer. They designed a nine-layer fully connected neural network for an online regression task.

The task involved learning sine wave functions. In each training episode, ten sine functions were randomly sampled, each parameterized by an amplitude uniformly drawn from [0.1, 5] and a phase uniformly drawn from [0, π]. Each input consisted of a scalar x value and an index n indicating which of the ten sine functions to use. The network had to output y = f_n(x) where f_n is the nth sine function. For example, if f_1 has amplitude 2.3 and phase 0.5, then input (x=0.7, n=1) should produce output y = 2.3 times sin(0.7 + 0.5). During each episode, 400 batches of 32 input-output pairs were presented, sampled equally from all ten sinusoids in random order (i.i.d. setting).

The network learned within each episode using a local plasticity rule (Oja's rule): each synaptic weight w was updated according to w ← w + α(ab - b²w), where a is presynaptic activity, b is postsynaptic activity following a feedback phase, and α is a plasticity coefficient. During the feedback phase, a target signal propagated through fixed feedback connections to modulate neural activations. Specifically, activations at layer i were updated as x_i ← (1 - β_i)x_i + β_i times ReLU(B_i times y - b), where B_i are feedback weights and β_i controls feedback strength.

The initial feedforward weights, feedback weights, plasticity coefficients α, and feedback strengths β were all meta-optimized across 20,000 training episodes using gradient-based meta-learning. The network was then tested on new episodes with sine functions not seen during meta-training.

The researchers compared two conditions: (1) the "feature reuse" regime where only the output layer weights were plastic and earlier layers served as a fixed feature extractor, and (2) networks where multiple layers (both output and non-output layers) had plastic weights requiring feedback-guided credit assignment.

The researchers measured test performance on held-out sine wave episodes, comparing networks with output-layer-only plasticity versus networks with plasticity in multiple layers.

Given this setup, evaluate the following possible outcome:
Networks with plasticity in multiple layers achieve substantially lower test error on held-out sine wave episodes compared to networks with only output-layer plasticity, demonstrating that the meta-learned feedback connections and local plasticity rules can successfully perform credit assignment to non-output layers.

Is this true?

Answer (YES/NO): YES